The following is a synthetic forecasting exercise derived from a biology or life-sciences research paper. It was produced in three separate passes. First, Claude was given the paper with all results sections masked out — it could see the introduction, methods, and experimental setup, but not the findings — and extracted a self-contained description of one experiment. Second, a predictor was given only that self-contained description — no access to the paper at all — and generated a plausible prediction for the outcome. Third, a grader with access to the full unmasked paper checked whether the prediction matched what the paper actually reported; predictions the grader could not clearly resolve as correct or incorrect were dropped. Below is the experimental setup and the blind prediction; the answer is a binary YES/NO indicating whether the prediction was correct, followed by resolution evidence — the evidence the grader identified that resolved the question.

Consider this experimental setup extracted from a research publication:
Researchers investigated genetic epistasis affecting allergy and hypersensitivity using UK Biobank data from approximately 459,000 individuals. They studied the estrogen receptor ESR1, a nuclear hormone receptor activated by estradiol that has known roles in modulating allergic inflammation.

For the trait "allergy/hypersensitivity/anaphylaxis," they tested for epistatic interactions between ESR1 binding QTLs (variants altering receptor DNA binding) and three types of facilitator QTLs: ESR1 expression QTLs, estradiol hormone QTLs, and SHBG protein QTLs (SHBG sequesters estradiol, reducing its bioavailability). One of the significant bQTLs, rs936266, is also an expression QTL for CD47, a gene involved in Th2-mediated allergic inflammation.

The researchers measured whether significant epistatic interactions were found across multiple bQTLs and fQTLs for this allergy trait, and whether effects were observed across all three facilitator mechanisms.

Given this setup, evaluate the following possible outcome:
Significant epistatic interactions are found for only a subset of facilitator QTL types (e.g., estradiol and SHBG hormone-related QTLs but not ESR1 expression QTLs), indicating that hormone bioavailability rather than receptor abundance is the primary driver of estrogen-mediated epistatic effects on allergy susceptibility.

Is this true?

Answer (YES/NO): NO